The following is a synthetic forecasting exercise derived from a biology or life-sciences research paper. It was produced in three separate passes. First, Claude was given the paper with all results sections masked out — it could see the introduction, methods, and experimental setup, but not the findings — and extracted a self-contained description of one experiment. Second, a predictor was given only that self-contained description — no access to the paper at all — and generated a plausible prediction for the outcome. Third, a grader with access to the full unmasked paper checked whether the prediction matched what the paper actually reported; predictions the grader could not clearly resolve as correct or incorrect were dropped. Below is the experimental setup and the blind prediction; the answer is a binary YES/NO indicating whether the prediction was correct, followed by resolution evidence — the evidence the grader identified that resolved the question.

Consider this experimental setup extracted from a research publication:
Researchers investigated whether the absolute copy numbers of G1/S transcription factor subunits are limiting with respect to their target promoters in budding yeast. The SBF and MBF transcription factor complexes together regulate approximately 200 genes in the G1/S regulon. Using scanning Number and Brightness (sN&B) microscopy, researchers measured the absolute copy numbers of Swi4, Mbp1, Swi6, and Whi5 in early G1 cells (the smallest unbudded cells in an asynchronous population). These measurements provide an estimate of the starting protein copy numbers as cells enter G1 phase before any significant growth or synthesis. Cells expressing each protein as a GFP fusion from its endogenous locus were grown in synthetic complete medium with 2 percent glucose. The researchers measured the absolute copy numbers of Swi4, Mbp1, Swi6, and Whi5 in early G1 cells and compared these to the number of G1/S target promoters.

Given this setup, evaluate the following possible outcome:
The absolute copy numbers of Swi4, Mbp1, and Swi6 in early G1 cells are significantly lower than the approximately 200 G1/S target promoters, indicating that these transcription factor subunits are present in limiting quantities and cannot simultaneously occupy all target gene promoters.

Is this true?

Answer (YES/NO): YES